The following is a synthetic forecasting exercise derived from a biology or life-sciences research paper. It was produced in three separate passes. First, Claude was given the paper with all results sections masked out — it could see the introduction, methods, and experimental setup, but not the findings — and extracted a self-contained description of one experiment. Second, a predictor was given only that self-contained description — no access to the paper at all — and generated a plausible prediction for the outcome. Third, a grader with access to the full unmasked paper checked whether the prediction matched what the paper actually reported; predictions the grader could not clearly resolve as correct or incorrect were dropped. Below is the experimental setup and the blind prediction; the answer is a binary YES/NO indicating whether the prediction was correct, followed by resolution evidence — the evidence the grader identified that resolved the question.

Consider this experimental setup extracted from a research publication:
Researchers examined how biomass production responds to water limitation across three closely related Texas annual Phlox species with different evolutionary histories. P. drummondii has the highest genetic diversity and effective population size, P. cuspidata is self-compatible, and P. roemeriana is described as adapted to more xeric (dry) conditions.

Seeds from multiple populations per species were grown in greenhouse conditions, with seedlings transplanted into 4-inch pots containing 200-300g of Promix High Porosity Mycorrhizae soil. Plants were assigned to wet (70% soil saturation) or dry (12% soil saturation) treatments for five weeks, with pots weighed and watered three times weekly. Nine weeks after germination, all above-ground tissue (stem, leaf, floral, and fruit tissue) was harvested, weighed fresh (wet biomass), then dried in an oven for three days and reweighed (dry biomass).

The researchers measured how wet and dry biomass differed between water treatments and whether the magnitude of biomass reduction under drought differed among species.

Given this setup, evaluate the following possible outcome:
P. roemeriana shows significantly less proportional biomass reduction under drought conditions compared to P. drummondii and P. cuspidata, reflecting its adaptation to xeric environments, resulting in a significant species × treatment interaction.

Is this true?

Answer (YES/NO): NO